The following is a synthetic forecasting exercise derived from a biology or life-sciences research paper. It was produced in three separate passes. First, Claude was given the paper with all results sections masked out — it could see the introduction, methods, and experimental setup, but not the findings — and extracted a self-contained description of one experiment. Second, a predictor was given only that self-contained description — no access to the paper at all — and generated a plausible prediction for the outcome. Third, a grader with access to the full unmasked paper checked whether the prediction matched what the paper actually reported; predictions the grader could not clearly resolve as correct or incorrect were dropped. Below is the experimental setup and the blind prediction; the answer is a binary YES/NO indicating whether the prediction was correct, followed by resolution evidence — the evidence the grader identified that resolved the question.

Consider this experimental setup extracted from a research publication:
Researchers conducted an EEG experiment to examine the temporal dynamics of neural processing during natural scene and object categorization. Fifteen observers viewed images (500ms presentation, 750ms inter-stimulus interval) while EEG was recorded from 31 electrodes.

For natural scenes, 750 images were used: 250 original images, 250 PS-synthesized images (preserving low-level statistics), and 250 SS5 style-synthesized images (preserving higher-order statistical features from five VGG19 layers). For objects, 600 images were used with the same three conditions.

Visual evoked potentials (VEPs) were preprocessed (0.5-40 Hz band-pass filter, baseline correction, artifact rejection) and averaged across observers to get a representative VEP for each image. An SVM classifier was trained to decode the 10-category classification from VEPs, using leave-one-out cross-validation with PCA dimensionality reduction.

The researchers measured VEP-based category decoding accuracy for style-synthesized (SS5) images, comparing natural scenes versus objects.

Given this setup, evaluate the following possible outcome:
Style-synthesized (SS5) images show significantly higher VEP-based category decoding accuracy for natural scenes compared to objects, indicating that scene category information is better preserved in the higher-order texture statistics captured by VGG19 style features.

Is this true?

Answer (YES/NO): YES